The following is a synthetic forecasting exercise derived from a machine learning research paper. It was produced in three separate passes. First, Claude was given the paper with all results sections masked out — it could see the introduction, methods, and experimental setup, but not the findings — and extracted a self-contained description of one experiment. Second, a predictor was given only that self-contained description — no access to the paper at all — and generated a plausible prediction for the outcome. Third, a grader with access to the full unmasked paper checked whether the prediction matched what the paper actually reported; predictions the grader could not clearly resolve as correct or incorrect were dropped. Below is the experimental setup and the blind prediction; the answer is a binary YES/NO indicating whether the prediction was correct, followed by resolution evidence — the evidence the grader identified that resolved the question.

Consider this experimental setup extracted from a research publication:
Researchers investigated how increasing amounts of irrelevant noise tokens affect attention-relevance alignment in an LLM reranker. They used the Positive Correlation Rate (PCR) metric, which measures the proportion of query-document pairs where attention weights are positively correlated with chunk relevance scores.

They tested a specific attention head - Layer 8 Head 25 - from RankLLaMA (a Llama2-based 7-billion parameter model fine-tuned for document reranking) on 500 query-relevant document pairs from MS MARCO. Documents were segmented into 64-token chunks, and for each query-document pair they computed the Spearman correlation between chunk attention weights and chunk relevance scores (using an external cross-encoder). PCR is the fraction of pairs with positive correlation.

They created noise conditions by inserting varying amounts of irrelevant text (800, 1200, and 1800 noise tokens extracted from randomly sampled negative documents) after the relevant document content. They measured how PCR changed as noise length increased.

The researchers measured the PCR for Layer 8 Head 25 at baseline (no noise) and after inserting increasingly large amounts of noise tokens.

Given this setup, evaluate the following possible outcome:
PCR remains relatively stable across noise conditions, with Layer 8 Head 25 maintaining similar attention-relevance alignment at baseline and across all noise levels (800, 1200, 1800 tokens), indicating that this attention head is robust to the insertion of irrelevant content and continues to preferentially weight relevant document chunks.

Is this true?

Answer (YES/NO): NO